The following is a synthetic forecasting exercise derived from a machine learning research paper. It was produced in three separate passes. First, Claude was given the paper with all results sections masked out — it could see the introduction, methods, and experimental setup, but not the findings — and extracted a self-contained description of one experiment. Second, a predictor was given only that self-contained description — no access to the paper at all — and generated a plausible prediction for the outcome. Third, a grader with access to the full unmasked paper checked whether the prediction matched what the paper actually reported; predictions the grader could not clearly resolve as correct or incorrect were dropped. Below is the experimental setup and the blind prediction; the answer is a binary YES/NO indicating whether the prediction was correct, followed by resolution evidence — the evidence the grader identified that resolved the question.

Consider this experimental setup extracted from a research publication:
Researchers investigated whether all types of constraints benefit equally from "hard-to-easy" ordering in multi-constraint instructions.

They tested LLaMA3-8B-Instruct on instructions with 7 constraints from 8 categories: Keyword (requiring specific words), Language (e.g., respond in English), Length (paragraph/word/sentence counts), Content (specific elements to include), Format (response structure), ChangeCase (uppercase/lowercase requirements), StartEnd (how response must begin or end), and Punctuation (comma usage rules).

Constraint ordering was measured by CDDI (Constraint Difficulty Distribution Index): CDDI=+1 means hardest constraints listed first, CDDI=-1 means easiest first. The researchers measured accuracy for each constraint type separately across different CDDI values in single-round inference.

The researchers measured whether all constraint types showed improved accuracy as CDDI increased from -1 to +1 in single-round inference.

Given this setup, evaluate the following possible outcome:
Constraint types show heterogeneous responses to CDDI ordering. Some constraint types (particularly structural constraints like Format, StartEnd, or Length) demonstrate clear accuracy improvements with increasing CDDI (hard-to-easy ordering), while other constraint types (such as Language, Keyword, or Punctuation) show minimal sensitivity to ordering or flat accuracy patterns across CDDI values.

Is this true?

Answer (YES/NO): NO